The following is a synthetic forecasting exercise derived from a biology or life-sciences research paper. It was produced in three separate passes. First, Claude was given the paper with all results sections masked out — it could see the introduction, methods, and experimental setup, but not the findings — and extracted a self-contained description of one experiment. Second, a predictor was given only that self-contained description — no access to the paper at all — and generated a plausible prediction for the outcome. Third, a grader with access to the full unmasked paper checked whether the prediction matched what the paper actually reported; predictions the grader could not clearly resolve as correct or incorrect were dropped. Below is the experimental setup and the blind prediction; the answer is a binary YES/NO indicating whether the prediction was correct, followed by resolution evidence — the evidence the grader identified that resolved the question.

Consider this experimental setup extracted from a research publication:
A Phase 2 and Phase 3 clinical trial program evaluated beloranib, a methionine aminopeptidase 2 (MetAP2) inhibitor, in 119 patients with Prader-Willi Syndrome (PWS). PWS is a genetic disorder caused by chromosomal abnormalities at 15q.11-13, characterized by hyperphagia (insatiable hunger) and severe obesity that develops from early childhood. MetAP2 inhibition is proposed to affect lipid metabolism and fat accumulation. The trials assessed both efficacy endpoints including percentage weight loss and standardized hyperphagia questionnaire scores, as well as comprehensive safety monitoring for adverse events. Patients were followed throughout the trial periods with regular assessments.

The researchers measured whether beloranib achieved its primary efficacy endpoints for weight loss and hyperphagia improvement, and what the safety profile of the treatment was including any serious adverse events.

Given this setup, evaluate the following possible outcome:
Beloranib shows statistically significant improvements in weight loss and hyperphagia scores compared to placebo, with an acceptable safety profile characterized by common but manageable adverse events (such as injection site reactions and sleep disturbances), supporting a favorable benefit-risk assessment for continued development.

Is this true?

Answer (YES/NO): NO